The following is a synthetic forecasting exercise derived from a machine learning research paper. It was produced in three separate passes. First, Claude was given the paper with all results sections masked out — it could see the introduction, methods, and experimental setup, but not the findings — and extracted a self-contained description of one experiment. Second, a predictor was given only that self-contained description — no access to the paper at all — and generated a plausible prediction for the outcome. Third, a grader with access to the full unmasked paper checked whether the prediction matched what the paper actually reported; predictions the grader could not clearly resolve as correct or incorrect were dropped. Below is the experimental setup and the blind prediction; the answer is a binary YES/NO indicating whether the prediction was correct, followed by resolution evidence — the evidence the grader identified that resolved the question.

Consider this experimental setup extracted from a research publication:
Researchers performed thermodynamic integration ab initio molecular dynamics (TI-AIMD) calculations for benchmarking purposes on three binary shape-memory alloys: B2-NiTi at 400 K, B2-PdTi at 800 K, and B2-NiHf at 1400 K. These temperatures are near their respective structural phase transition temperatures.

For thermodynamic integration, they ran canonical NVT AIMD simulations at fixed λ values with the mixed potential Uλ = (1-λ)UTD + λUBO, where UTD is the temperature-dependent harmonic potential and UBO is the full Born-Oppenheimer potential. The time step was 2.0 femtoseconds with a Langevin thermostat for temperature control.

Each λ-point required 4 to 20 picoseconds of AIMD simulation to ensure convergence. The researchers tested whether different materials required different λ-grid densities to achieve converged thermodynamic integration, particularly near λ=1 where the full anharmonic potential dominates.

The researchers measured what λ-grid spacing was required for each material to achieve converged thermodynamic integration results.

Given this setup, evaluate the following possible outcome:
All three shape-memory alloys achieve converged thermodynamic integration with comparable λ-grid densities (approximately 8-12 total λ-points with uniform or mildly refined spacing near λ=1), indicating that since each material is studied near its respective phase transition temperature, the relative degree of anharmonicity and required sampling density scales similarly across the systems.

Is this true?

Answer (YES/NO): NO